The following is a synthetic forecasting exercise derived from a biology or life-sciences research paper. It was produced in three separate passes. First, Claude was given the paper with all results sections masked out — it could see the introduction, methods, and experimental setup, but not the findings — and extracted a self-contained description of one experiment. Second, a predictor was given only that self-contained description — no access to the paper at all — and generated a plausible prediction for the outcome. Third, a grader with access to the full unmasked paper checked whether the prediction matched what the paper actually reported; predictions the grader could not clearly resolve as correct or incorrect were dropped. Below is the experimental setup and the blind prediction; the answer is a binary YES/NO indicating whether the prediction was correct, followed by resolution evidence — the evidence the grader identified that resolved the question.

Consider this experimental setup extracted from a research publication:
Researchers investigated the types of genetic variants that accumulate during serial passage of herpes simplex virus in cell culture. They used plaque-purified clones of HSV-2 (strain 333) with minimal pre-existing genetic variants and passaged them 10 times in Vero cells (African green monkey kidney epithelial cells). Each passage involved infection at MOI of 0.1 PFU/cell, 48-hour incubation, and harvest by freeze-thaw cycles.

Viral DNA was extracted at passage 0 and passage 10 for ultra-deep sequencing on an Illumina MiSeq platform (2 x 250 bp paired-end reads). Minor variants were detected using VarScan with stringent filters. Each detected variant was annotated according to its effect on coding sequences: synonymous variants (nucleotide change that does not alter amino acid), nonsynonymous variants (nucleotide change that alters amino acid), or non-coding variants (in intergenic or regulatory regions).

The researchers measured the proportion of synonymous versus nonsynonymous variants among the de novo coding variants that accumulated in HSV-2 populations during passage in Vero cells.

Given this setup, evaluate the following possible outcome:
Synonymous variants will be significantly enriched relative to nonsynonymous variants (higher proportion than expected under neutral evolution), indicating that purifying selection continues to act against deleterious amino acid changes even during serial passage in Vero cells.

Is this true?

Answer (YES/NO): NO